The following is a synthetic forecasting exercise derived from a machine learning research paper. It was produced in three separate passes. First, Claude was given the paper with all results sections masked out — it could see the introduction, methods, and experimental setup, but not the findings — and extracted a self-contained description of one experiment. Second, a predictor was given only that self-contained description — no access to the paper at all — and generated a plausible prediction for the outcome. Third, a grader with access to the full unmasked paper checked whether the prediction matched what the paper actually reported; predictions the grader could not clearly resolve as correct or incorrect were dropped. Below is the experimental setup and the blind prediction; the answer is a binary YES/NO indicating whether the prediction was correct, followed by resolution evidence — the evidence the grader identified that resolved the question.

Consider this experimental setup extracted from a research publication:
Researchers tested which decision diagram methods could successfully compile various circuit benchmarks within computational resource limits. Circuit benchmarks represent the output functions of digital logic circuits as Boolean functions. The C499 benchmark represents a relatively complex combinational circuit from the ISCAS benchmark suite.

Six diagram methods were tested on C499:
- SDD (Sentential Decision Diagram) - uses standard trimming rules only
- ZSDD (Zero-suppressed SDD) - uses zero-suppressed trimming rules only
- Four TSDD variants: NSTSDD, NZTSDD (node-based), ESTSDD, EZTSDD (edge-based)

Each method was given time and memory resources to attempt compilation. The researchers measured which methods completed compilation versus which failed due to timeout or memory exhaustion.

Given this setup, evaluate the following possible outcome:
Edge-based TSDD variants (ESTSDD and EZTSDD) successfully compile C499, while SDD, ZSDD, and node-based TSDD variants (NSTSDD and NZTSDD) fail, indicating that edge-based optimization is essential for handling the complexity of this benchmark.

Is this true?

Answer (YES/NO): NO